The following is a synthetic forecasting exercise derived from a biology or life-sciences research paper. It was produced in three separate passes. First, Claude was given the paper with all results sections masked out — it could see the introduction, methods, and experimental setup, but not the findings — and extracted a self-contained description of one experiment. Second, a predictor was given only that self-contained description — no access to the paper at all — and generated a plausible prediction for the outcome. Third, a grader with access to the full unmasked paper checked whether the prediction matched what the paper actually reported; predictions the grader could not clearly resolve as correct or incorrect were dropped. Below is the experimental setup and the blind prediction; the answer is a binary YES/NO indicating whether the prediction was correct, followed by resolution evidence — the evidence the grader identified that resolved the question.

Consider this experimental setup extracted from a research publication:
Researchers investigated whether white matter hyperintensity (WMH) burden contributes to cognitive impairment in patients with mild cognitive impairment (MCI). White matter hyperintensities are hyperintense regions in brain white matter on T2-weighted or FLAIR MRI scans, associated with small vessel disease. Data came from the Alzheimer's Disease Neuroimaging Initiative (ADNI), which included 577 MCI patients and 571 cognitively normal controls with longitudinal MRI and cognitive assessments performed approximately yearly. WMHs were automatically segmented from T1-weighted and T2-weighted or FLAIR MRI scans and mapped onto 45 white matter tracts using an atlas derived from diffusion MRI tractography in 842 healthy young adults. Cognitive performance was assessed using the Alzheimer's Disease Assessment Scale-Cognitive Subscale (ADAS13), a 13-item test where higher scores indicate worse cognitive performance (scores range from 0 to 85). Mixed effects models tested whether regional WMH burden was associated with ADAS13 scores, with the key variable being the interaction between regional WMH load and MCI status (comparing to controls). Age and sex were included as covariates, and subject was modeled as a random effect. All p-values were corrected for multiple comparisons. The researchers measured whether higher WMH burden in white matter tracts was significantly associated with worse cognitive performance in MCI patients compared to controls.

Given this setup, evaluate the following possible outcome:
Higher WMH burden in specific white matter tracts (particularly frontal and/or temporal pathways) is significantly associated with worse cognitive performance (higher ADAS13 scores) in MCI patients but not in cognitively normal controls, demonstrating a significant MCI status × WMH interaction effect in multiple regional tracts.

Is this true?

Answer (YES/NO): NO